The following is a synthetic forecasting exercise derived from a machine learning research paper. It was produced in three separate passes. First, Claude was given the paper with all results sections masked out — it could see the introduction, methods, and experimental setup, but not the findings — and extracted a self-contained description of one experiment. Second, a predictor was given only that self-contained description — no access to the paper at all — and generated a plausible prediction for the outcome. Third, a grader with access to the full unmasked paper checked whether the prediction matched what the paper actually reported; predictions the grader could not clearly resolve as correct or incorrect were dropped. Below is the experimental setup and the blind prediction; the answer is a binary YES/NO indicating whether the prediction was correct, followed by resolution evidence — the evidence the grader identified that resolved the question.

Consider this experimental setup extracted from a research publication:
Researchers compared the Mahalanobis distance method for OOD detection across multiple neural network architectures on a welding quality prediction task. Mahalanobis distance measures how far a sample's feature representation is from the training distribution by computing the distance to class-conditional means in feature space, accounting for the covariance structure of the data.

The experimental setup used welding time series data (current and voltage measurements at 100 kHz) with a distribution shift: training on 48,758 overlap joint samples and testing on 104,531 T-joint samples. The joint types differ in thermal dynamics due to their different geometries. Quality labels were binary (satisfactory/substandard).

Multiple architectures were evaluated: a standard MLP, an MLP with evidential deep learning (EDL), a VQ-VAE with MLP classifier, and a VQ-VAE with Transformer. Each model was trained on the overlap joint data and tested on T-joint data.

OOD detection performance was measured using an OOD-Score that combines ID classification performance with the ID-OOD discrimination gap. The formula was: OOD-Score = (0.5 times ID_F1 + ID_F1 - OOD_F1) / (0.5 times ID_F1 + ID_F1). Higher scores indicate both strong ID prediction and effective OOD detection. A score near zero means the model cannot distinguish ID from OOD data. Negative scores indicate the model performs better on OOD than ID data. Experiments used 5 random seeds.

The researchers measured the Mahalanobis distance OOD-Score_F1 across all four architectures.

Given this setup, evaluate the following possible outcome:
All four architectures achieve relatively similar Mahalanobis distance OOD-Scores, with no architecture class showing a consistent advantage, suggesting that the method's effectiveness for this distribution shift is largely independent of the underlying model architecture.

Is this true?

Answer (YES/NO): YES